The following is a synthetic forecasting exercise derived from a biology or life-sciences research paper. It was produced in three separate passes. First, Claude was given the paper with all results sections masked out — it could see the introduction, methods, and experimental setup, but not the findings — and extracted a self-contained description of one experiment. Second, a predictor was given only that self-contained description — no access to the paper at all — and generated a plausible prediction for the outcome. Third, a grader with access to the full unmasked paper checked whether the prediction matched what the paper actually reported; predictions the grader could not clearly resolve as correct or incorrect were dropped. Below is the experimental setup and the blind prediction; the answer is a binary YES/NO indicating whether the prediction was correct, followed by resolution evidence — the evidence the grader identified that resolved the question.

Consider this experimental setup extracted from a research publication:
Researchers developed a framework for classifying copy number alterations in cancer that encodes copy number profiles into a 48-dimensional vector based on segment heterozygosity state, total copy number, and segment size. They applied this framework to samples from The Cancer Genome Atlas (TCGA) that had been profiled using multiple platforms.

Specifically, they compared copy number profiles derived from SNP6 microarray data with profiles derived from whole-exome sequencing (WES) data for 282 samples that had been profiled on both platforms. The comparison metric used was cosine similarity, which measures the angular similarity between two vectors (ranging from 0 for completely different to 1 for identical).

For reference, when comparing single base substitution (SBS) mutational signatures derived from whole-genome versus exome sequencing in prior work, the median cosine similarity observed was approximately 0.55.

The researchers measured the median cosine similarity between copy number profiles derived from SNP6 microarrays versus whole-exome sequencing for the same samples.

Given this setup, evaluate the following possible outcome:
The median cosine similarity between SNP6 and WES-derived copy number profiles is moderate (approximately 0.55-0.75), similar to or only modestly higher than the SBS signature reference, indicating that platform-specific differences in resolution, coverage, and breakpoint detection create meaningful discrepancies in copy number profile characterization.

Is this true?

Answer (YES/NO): NO